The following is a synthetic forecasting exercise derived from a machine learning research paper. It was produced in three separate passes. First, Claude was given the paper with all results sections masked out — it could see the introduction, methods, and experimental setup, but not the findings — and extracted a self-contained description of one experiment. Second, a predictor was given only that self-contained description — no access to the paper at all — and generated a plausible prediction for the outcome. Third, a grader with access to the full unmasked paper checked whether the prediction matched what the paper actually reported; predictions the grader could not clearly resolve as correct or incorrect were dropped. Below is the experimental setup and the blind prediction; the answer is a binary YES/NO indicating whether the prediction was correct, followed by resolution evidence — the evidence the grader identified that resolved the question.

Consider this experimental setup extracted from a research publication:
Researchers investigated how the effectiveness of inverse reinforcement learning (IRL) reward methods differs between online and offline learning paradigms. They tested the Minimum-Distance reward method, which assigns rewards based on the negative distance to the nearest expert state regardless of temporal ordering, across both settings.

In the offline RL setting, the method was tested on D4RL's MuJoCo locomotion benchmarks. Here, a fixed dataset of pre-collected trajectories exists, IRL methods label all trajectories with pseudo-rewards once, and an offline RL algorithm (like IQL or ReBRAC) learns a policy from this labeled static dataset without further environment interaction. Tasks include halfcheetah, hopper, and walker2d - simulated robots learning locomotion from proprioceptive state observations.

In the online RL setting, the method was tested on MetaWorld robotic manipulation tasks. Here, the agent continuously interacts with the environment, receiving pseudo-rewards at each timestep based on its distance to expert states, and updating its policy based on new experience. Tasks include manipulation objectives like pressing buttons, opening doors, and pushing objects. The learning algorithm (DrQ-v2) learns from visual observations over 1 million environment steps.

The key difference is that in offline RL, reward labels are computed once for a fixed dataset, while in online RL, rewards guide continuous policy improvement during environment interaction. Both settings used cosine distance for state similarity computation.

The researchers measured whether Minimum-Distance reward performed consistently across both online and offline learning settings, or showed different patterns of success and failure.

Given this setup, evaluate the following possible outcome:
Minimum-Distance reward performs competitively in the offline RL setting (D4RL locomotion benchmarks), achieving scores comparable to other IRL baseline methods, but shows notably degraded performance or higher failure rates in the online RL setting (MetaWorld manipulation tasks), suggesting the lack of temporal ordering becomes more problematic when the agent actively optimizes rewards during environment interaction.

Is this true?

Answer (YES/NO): YES